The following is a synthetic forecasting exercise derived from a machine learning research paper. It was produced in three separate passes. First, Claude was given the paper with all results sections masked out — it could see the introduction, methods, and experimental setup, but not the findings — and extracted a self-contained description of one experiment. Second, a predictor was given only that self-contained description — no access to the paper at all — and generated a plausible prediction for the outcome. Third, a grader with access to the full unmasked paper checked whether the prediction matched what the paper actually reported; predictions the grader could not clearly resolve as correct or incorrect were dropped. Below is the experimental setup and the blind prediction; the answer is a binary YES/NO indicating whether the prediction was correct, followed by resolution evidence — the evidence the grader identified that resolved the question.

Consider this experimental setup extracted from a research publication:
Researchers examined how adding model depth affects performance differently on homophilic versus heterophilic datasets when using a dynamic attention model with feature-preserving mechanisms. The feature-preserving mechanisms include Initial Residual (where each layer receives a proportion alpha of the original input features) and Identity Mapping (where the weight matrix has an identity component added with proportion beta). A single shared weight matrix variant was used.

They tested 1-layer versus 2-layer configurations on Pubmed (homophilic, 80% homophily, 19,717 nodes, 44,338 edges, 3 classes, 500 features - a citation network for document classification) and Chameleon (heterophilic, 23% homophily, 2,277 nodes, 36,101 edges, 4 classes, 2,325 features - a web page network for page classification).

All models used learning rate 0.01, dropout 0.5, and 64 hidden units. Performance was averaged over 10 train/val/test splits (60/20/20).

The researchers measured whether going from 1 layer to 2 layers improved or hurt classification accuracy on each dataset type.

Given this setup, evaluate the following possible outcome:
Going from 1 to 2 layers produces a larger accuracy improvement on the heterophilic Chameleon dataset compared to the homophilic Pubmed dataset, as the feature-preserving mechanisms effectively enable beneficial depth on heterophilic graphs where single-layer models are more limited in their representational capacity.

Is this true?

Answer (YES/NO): NO